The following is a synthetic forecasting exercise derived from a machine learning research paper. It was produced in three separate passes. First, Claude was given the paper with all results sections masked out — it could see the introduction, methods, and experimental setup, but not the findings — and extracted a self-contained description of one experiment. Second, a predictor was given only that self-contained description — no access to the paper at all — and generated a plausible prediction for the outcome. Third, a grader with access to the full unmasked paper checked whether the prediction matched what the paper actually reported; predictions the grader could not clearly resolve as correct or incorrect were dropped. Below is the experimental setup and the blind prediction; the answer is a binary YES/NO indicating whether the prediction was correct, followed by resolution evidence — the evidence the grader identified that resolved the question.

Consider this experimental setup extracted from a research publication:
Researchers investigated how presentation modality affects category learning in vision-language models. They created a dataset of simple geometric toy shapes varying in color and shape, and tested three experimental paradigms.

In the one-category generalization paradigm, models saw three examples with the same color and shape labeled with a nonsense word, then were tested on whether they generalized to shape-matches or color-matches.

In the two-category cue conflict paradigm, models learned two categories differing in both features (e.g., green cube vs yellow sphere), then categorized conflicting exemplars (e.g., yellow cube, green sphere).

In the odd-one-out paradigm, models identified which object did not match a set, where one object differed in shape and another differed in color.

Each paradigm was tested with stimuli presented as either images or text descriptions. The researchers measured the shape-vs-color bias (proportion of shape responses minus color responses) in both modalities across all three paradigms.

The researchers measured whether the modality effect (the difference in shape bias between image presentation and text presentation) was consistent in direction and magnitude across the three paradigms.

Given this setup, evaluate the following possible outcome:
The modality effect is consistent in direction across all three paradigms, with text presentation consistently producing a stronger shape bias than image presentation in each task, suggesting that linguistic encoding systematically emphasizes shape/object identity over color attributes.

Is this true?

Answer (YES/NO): NO